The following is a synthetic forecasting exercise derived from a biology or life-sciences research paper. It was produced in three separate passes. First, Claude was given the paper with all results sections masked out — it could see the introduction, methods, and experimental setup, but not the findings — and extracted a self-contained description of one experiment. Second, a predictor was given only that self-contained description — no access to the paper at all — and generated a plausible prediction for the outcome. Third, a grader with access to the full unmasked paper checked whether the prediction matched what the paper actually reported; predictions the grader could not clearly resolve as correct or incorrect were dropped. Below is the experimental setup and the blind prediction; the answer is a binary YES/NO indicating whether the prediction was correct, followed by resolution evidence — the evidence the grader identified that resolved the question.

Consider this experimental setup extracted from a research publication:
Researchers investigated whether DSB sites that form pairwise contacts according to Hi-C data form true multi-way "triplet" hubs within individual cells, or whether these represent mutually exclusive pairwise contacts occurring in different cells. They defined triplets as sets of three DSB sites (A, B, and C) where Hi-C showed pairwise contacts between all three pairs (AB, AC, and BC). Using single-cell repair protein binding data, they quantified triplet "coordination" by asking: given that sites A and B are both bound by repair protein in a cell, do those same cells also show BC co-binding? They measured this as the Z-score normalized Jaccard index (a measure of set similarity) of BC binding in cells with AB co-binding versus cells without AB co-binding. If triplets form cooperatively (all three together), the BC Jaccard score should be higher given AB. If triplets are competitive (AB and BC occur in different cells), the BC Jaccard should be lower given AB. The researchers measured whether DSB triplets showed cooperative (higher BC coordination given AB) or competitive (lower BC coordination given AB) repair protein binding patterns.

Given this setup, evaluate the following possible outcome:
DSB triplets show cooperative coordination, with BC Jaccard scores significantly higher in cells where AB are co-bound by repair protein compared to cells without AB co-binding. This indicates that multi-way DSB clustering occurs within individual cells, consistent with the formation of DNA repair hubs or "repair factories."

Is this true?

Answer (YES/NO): YES